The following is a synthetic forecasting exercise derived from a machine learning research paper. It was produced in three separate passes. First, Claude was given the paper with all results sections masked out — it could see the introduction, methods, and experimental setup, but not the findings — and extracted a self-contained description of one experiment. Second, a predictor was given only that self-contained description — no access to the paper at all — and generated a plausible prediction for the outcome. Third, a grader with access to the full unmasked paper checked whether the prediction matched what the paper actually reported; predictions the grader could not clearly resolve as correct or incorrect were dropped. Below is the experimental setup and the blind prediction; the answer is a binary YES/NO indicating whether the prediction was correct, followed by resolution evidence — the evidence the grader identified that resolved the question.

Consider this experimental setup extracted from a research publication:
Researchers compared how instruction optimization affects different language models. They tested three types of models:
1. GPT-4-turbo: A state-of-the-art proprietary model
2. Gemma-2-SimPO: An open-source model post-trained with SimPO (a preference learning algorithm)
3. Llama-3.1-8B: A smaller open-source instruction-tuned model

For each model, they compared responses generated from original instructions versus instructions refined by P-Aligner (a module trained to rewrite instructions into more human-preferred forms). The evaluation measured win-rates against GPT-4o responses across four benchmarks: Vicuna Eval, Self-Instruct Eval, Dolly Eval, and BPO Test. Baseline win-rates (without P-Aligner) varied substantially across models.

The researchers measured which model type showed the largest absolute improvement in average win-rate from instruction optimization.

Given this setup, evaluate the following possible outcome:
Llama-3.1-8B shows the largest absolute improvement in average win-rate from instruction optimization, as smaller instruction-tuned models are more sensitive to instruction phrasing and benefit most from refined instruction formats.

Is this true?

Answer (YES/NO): NO